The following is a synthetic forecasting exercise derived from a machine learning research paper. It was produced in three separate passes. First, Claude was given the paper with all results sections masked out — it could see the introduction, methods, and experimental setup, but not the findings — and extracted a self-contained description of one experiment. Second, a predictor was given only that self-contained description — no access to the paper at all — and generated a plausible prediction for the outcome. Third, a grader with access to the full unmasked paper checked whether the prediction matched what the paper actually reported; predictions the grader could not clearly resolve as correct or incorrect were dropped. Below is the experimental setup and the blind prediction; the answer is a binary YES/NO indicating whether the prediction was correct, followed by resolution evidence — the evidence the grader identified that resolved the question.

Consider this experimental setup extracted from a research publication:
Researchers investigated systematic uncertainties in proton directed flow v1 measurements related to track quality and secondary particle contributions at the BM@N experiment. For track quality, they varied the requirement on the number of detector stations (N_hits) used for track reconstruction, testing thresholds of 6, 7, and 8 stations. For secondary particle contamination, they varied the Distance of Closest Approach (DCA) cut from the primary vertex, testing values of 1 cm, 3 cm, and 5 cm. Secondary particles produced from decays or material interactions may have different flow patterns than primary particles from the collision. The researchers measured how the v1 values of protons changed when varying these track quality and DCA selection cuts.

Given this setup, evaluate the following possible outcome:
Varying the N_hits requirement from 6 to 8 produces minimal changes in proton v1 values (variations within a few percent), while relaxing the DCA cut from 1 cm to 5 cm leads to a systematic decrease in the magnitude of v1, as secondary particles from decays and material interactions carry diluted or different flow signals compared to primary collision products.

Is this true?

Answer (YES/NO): NO